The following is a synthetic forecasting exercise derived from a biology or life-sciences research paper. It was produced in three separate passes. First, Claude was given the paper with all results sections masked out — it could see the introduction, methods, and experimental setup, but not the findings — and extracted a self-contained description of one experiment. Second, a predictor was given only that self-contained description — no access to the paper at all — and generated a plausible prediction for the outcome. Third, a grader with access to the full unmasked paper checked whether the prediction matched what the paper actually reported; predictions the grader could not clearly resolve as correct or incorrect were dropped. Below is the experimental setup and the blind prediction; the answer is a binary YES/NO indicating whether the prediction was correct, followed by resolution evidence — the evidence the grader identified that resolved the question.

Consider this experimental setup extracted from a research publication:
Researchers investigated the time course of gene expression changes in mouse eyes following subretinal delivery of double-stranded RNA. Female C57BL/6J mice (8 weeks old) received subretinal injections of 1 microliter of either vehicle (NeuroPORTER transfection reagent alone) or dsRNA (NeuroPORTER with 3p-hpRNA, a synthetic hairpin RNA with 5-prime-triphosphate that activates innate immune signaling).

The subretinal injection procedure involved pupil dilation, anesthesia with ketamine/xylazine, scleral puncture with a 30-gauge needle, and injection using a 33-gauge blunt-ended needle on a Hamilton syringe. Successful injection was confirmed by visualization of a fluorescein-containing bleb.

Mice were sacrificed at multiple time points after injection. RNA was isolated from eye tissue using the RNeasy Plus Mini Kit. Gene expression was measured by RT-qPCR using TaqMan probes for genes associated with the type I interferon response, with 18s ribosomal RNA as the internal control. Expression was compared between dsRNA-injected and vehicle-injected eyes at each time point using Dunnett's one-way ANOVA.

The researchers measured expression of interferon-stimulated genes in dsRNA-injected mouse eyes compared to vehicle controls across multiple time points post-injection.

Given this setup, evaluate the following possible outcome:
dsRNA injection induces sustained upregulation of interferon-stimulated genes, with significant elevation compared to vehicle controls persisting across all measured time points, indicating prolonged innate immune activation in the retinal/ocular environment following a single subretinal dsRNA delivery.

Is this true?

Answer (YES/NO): NO